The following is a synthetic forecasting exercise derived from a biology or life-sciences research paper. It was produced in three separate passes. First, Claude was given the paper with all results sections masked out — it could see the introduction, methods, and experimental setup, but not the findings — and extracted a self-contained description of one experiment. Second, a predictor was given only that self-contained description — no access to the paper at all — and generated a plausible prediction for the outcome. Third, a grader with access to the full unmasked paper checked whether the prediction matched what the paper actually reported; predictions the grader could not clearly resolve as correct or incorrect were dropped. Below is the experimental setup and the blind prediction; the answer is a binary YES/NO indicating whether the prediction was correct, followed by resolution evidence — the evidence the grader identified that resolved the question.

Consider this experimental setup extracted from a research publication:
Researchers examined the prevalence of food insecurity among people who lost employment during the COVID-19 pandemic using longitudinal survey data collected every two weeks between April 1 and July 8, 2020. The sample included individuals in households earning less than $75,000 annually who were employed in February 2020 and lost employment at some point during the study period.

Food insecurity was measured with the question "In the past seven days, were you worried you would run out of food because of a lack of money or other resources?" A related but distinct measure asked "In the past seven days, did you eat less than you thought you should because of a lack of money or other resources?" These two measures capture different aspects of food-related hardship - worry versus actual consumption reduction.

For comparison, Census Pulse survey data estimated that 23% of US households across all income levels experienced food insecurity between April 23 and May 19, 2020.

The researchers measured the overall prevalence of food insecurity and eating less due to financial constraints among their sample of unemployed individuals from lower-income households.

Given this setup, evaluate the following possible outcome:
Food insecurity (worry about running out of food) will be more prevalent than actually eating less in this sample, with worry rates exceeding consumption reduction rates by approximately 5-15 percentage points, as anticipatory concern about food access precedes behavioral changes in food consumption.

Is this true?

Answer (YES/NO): NO